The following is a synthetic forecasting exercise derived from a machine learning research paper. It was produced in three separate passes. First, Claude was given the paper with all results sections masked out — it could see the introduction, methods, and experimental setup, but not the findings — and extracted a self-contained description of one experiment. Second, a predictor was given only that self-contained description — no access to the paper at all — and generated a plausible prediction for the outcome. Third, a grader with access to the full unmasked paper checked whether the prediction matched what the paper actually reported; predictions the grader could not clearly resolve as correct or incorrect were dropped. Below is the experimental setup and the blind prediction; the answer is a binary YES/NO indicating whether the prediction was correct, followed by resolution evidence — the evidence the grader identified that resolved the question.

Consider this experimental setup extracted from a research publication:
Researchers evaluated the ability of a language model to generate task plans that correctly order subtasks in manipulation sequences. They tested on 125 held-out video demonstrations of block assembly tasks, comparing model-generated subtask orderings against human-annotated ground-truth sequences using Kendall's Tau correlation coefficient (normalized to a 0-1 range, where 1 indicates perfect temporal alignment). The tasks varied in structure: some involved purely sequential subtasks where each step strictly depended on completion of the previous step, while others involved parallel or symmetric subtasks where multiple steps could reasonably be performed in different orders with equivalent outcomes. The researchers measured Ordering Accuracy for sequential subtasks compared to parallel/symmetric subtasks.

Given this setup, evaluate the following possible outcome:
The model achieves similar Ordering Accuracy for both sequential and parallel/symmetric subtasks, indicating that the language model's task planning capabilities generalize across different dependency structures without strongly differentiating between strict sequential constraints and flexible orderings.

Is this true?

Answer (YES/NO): NO